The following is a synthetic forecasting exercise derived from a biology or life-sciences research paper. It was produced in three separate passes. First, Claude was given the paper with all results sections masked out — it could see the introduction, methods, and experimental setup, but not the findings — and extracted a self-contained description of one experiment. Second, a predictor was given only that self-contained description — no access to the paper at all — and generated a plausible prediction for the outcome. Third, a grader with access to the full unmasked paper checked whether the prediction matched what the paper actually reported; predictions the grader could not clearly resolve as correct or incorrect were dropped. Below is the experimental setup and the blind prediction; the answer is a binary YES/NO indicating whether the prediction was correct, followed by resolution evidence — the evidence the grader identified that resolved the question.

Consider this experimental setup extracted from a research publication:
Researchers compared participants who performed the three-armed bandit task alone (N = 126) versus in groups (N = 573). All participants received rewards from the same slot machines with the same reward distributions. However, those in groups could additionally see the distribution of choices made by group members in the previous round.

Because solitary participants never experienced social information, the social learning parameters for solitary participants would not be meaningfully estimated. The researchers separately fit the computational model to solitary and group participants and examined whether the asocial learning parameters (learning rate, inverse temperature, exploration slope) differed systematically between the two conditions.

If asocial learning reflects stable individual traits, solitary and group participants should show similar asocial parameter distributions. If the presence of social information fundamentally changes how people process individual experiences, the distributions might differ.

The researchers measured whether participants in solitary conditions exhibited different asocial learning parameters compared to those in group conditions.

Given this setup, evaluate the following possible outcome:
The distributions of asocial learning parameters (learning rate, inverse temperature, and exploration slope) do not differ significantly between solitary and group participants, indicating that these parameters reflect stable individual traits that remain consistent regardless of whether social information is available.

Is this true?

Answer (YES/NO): NO